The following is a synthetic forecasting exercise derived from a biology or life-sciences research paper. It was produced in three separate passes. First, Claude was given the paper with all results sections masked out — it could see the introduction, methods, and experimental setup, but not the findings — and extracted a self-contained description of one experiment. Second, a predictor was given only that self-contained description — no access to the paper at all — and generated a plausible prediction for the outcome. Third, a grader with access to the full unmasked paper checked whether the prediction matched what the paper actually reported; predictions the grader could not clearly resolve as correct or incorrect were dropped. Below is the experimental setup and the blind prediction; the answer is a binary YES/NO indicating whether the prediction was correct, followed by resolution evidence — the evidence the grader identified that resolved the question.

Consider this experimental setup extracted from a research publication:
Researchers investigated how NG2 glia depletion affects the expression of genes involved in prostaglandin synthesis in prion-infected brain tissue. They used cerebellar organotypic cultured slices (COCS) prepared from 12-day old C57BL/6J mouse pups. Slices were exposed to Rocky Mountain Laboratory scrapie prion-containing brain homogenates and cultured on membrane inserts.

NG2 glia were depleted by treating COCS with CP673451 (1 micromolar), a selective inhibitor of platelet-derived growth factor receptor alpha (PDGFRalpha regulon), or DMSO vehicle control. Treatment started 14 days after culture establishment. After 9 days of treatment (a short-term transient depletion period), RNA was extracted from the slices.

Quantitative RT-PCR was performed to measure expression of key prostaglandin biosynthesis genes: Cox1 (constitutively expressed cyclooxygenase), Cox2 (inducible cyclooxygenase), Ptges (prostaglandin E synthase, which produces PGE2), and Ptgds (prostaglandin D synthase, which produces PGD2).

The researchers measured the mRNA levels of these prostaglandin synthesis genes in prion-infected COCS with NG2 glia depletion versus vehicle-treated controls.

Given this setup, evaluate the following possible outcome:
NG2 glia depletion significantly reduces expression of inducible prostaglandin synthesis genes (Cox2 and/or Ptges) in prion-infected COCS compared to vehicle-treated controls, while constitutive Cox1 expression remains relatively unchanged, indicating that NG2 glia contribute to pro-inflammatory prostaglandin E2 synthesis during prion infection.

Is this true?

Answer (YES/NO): NO